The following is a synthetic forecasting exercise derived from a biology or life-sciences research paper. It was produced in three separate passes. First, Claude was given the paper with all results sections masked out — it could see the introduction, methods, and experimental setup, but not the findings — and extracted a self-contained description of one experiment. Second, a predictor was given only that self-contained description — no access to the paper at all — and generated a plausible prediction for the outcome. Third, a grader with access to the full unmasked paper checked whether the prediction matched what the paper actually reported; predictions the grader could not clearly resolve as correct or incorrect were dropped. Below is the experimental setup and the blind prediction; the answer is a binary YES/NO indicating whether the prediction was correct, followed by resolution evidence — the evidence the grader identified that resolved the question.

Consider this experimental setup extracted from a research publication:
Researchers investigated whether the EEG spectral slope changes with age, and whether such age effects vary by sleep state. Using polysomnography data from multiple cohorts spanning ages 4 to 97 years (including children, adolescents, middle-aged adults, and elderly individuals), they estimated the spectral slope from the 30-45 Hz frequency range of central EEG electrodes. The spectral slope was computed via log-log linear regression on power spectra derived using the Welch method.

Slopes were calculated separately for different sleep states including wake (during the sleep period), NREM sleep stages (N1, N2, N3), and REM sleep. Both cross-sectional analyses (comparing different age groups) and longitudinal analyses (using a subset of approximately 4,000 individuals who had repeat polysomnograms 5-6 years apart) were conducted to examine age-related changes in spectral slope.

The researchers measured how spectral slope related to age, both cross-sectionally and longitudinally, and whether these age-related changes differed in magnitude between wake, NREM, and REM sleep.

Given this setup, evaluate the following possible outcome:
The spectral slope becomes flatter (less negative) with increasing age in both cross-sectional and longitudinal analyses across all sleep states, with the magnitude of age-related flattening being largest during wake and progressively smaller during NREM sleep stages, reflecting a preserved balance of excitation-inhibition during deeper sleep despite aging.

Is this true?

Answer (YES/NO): NO